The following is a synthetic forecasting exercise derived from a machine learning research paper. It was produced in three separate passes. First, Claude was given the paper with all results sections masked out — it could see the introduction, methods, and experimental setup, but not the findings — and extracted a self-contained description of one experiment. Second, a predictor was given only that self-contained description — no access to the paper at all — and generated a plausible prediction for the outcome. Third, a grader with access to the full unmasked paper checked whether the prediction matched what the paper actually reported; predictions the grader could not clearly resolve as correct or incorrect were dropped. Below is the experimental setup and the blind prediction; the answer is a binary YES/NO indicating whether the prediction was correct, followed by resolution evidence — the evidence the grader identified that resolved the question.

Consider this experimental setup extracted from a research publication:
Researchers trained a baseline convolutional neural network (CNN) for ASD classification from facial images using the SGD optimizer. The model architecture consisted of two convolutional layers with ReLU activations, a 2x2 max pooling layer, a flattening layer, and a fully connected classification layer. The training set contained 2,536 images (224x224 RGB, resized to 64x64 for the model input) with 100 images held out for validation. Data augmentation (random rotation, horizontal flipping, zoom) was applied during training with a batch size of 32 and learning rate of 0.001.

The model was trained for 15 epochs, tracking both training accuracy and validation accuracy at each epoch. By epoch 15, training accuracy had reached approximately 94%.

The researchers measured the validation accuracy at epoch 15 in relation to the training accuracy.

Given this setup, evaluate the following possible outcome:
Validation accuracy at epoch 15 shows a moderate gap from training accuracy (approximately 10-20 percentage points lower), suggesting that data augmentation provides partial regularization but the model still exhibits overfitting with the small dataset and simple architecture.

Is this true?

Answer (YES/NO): YES